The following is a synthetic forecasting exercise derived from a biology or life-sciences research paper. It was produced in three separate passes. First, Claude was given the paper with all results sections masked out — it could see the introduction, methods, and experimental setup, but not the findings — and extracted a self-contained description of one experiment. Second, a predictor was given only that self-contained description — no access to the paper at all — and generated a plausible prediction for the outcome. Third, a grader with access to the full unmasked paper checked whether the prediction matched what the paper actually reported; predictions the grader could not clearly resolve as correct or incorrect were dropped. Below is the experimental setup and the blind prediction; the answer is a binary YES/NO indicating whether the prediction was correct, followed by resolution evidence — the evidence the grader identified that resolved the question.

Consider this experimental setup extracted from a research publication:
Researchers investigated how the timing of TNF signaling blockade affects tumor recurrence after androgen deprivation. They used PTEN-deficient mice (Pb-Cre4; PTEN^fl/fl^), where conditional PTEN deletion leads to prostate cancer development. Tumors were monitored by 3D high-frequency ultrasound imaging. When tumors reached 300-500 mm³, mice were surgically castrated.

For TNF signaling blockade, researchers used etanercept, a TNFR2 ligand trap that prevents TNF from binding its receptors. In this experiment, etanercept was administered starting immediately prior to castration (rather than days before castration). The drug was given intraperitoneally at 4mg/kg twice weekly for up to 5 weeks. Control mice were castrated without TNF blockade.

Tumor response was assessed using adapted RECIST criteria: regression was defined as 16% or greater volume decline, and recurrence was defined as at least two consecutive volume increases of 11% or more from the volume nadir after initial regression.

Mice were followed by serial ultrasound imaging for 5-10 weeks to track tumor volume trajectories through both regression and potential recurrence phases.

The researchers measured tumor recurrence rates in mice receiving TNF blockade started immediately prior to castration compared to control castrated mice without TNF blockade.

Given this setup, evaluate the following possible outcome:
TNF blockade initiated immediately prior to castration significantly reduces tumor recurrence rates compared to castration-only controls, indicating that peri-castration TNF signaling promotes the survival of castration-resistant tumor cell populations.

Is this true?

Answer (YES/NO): YES